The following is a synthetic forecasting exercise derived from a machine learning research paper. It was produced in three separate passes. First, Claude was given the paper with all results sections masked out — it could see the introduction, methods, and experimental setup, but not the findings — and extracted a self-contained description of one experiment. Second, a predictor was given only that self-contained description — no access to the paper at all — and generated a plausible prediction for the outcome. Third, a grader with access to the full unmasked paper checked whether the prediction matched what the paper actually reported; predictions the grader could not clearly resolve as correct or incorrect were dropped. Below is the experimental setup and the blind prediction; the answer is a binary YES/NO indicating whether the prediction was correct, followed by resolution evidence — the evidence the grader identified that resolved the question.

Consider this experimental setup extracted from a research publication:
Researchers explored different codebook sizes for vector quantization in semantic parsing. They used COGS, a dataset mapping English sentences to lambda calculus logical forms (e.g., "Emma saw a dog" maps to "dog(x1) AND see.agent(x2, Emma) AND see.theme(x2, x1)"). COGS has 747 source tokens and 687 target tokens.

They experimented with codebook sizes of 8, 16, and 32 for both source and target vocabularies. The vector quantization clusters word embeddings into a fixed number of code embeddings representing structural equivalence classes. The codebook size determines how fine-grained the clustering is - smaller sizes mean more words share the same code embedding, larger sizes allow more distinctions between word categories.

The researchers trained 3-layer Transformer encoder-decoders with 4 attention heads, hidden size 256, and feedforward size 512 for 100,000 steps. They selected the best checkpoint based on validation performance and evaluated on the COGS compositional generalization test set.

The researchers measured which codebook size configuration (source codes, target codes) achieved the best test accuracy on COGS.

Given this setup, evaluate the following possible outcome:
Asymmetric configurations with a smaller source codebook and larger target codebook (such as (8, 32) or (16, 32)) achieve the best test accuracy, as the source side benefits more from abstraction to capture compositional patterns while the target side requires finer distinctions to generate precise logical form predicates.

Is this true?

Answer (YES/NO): NO